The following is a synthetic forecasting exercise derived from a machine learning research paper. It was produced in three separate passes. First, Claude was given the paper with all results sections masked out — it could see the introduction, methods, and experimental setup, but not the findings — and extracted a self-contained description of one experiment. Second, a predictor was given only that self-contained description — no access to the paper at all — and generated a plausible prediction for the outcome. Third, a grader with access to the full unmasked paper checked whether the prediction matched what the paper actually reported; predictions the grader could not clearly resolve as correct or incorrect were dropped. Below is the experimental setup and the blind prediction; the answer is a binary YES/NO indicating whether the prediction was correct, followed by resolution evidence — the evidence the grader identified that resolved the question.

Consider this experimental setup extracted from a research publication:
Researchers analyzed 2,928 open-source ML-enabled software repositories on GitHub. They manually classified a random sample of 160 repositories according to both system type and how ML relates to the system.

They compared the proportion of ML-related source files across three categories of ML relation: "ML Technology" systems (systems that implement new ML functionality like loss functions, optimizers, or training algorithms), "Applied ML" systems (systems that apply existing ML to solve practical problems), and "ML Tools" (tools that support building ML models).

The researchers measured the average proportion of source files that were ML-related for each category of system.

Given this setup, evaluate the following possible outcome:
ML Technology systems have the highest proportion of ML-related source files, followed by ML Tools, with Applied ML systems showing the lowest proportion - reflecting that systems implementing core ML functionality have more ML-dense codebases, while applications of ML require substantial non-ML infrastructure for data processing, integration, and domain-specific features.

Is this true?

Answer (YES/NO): YES